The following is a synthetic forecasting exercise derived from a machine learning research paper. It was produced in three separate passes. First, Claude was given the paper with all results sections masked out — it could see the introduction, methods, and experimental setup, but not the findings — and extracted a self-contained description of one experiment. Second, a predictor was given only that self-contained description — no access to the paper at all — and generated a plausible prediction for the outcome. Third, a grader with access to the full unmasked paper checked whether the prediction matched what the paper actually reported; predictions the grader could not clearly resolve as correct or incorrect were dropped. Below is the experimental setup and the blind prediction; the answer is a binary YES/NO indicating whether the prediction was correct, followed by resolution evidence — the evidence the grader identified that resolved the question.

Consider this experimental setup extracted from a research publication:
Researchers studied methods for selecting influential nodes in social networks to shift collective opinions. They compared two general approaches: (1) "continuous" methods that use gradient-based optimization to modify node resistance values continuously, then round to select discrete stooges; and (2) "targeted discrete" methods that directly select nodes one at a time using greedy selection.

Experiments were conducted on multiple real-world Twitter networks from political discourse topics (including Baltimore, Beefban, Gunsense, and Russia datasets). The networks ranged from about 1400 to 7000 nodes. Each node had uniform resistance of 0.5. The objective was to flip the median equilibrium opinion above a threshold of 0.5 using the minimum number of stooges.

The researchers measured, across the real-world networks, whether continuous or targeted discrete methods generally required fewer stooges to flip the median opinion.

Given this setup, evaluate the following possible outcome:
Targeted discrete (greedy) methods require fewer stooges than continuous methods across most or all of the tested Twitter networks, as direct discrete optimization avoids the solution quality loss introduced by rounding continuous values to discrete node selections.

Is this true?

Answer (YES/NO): NO